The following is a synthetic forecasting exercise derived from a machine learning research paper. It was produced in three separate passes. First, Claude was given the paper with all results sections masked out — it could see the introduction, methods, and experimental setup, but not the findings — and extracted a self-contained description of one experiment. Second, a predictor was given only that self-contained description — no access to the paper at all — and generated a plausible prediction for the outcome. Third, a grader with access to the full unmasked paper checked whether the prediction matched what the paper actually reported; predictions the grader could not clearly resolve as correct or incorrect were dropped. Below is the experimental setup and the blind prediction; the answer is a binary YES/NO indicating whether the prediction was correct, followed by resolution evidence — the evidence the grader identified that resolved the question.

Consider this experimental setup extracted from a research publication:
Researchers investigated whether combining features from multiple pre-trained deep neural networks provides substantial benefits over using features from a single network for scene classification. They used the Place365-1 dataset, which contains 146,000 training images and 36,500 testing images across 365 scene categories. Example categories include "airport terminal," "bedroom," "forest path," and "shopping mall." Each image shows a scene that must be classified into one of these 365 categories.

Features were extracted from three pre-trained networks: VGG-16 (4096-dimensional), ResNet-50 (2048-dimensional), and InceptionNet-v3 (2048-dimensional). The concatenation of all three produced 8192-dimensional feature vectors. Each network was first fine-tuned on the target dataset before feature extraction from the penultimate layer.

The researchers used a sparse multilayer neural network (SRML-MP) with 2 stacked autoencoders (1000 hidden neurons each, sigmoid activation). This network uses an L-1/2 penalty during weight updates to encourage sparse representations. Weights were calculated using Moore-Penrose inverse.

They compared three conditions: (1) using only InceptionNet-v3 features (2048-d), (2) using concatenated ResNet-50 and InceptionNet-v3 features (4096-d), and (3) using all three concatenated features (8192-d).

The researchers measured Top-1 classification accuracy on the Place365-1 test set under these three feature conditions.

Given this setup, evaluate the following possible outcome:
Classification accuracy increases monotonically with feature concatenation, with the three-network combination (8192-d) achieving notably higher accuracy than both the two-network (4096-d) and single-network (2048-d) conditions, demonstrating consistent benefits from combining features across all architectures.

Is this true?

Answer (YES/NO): YES